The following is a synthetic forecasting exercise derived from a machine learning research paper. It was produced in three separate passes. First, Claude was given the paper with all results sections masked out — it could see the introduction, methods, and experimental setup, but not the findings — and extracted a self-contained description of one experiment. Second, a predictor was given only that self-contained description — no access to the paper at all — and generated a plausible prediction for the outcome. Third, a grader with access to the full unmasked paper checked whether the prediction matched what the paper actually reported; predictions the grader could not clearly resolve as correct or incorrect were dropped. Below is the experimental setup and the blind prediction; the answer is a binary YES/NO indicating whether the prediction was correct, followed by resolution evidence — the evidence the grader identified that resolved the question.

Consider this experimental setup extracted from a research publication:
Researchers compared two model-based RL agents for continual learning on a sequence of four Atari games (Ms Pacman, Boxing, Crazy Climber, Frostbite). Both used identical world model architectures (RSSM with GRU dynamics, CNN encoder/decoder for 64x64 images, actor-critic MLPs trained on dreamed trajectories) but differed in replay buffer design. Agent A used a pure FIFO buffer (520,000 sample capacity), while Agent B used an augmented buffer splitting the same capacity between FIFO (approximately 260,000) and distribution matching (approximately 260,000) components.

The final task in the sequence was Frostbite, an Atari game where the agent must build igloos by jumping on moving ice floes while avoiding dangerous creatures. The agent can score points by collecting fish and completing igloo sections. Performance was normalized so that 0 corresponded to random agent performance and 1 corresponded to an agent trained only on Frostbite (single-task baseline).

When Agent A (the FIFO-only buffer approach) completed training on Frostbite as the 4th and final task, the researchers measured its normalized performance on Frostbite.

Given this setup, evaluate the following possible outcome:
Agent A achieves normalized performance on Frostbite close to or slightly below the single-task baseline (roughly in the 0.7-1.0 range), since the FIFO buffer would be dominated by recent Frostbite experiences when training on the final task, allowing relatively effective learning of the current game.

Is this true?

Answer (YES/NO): NO